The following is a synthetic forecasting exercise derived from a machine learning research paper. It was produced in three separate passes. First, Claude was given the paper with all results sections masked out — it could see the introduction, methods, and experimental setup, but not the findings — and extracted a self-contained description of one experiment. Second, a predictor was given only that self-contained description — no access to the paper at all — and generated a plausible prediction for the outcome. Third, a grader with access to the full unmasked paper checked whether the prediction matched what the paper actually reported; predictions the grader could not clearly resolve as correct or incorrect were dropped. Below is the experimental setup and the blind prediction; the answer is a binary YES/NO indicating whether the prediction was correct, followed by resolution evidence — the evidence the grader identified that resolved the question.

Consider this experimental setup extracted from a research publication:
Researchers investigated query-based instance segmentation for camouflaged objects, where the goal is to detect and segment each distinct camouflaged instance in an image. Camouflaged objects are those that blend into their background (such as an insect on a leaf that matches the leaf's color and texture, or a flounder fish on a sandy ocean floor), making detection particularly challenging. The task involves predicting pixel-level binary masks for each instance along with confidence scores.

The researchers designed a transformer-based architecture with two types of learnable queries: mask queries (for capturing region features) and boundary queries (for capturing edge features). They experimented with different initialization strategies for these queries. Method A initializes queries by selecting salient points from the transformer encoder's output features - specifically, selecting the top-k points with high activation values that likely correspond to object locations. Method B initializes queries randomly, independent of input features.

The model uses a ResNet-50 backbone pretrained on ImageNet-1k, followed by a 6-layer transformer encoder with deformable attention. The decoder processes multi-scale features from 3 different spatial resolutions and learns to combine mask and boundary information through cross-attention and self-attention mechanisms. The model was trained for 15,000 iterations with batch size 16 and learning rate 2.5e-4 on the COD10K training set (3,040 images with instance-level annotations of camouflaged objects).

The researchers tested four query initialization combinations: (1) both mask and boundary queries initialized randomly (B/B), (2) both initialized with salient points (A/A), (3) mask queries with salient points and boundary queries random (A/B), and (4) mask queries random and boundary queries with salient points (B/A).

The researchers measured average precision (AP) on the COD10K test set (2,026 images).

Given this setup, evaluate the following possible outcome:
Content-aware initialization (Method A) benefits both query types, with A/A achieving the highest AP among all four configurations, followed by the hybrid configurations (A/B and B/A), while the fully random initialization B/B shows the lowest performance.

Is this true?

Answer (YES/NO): NO